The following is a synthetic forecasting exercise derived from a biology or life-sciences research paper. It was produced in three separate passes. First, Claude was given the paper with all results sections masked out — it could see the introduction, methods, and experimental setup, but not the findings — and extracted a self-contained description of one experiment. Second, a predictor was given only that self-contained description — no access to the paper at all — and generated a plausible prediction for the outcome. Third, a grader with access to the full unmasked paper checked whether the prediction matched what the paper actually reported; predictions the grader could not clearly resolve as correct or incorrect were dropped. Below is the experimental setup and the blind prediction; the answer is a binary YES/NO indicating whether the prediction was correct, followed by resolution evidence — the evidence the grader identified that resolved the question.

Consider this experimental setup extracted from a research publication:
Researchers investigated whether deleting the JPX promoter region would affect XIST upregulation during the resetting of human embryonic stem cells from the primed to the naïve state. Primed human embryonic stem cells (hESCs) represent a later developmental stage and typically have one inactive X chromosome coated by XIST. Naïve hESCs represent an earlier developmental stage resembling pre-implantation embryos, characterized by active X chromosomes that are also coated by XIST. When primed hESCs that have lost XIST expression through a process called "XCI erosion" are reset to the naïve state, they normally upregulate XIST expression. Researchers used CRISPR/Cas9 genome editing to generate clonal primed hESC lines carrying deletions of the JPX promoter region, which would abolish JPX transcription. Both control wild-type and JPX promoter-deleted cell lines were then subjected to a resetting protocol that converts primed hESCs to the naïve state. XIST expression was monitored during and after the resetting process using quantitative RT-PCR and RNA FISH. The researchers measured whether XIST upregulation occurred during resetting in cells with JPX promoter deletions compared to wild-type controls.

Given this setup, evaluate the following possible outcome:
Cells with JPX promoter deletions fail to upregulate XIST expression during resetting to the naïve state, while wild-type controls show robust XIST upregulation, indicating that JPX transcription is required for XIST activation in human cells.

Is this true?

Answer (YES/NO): NO